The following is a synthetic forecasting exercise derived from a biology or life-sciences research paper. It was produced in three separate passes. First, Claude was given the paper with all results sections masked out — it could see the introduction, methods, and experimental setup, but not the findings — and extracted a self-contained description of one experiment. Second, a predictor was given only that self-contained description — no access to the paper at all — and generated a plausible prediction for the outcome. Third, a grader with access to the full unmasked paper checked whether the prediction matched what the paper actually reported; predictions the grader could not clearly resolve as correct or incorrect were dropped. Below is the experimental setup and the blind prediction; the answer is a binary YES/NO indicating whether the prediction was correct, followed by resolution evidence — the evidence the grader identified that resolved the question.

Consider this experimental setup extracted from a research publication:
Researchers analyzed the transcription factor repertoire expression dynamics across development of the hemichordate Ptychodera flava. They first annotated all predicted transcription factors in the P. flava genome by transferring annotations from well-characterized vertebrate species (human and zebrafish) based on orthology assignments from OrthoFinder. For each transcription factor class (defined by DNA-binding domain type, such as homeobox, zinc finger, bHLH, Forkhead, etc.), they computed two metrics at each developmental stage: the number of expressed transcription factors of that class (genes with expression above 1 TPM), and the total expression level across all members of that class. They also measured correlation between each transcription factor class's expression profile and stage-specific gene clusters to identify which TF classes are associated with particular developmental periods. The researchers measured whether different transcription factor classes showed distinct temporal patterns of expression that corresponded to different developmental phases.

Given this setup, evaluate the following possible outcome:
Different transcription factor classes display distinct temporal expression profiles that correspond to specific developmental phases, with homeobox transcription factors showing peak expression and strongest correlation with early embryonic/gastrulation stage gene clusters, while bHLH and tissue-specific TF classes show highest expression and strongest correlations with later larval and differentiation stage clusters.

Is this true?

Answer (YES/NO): NO